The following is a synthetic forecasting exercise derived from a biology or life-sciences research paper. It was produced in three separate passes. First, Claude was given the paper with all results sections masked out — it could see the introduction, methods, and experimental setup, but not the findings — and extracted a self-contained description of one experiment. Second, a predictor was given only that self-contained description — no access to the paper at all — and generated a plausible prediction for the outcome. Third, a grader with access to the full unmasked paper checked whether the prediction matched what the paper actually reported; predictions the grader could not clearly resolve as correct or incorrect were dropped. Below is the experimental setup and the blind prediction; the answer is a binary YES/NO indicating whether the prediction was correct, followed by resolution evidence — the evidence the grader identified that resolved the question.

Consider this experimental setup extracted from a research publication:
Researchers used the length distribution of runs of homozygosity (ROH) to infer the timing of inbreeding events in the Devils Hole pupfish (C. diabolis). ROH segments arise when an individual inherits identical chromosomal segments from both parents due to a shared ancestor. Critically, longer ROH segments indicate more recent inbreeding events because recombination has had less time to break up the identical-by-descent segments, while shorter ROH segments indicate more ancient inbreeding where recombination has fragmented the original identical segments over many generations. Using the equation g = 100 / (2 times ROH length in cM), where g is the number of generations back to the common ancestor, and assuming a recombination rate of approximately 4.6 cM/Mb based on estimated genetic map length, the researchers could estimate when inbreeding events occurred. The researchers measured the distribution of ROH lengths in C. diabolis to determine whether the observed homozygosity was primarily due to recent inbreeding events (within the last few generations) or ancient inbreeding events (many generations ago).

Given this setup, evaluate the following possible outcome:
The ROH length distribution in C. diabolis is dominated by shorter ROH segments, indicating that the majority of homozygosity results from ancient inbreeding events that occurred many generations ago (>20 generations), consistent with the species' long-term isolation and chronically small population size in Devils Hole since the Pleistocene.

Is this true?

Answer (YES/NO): NO